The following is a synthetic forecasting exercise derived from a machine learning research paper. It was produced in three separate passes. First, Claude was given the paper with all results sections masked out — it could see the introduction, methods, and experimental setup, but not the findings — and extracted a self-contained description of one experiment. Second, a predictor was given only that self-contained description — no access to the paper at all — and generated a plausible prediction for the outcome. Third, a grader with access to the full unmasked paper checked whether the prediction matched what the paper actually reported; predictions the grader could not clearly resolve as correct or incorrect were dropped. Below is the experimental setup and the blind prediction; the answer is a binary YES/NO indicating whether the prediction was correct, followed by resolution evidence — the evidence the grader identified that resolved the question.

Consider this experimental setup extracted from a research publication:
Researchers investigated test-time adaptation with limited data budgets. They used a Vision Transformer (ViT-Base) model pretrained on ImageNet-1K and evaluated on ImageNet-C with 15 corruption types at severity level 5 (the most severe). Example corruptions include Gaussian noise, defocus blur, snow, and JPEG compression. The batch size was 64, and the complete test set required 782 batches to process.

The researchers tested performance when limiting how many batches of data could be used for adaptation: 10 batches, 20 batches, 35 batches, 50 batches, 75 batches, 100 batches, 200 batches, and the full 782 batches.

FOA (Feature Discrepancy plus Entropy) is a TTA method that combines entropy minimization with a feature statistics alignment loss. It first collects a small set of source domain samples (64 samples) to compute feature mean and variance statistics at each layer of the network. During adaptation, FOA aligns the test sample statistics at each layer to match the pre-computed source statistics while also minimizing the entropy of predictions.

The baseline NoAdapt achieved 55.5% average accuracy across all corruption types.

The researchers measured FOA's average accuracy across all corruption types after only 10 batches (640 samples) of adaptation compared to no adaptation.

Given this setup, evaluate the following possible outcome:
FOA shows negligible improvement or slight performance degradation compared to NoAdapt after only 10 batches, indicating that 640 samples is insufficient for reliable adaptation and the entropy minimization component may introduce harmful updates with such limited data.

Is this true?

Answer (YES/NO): NO